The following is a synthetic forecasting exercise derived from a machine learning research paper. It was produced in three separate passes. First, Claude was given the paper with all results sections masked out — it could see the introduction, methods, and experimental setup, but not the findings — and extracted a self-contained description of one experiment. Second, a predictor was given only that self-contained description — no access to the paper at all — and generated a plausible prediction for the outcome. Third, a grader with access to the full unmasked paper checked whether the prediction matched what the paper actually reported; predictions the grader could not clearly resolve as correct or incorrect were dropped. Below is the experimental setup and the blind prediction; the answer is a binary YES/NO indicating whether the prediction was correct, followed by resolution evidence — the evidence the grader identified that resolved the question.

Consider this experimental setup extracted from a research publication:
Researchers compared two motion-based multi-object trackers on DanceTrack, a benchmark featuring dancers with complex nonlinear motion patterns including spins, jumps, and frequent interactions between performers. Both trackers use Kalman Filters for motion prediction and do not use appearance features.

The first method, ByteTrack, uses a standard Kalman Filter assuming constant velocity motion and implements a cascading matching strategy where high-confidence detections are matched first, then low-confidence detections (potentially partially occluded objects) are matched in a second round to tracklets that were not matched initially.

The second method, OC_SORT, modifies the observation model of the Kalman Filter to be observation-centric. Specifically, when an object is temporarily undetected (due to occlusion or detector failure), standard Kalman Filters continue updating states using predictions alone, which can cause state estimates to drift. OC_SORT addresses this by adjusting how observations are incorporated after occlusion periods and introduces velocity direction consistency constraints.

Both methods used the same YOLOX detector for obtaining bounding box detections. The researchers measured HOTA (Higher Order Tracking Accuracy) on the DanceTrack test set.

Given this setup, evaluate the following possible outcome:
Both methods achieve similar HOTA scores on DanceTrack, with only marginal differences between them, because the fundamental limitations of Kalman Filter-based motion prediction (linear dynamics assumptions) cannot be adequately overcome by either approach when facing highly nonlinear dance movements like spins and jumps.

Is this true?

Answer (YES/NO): NO